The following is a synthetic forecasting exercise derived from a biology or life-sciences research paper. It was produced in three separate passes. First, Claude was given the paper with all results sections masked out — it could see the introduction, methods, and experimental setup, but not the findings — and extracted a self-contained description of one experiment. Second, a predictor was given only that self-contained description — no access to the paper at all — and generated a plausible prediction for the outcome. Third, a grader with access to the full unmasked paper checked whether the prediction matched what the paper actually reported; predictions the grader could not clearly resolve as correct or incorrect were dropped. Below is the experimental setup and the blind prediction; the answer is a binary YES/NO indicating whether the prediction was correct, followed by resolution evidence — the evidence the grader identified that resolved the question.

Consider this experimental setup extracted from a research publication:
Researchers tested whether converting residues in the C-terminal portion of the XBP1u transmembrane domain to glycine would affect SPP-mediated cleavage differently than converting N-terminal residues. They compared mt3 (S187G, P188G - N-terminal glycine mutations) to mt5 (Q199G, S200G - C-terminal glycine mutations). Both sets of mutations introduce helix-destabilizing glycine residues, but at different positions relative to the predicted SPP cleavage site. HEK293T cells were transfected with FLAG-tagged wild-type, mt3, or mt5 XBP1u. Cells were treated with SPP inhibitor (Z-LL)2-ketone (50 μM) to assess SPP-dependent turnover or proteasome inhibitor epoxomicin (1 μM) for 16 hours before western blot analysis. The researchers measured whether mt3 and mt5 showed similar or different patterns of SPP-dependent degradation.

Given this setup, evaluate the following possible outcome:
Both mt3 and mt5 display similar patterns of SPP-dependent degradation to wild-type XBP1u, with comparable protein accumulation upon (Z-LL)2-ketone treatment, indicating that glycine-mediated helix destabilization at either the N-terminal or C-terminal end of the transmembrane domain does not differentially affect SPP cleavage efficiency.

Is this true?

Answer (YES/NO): NO